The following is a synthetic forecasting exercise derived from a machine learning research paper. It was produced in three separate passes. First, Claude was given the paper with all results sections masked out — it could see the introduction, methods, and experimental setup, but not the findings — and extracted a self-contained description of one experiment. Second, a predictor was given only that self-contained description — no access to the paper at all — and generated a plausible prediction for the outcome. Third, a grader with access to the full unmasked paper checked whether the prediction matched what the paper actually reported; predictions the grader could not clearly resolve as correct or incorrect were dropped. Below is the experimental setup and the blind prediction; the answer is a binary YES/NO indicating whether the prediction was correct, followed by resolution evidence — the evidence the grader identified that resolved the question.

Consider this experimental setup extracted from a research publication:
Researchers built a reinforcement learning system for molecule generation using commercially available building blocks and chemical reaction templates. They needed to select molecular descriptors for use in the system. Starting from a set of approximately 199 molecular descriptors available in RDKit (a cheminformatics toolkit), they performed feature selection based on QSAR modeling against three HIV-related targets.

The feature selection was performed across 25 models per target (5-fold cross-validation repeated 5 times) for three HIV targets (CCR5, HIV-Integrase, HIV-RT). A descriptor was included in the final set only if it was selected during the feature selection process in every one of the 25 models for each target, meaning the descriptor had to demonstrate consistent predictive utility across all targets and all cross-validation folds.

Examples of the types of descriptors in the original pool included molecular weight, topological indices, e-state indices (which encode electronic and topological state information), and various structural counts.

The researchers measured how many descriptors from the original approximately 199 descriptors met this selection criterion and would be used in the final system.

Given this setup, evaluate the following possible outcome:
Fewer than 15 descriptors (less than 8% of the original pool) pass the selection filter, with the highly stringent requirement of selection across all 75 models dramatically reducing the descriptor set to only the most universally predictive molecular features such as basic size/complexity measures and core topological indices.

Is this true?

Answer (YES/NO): NO